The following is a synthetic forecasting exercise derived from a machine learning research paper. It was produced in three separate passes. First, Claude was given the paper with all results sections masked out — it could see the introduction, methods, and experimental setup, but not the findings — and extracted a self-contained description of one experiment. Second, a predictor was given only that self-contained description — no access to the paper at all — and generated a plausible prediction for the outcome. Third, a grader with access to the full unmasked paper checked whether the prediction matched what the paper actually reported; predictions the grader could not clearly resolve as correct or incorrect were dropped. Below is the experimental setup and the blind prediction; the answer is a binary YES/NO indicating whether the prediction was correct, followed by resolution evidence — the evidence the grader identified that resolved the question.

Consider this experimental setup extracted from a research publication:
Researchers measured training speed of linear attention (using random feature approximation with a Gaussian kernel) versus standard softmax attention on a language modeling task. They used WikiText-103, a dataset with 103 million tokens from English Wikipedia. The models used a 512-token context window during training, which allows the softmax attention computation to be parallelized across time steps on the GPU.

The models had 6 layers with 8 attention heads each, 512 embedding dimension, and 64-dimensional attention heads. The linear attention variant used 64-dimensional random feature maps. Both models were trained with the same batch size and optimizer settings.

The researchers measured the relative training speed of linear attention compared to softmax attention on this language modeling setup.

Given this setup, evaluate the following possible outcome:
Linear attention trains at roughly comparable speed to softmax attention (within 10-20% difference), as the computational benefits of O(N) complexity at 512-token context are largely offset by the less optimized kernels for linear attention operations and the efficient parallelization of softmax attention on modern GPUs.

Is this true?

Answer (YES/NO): YES